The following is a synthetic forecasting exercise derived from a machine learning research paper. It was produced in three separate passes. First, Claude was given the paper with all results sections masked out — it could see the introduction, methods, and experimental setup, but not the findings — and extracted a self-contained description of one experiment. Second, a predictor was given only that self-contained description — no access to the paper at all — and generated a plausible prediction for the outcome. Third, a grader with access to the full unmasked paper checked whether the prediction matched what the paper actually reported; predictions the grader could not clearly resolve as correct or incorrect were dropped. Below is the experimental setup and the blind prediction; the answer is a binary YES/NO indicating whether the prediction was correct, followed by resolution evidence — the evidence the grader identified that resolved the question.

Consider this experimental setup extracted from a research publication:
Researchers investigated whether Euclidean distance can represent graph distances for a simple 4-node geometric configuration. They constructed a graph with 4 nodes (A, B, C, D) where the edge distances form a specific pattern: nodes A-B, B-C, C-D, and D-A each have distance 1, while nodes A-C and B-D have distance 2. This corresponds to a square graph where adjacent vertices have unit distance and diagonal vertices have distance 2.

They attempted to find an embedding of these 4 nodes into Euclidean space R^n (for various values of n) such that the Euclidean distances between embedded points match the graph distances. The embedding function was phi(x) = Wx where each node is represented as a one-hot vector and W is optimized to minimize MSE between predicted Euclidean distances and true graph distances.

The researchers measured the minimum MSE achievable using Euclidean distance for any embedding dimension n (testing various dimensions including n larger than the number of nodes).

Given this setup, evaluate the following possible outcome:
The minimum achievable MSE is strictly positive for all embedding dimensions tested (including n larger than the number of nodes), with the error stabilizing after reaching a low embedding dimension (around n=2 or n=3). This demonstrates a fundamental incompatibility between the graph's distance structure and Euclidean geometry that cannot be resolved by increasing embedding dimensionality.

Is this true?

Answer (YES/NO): YES